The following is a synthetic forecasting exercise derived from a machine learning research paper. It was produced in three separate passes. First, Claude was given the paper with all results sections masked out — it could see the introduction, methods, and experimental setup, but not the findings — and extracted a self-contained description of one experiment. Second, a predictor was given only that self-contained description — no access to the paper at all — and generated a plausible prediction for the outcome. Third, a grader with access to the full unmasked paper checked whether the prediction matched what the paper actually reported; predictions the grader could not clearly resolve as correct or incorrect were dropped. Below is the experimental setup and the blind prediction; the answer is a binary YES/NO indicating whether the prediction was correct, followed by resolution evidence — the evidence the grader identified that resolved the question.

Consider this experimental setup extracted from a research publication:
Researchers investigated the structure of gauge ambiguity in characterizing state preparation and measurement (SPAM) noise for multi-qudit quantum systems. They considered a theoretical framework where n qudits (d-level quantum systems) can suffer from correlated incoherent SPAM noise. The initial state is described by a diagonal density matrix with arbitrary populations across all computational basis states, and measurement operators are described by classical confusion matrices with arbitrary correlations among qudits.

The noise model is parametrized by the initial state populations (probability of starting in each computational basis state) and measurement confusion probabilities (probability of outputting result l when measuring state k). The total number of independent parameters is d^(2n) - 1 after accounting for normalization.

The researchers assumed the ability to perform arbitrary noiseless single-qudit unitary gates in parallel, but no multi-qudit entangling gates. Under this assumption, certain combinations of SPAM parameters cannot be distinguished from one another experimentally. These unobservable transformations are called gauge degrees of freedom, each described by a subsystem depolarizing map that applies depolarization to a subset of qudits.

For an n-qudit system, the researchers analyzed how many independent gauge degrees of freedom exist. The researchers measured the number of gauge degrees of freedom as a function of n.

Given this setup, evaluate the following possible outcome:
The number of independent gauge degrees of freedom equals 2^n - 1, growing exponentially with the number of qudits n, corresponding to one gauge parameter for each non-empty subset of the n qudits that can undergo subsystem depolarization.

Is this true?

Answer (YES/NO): YES